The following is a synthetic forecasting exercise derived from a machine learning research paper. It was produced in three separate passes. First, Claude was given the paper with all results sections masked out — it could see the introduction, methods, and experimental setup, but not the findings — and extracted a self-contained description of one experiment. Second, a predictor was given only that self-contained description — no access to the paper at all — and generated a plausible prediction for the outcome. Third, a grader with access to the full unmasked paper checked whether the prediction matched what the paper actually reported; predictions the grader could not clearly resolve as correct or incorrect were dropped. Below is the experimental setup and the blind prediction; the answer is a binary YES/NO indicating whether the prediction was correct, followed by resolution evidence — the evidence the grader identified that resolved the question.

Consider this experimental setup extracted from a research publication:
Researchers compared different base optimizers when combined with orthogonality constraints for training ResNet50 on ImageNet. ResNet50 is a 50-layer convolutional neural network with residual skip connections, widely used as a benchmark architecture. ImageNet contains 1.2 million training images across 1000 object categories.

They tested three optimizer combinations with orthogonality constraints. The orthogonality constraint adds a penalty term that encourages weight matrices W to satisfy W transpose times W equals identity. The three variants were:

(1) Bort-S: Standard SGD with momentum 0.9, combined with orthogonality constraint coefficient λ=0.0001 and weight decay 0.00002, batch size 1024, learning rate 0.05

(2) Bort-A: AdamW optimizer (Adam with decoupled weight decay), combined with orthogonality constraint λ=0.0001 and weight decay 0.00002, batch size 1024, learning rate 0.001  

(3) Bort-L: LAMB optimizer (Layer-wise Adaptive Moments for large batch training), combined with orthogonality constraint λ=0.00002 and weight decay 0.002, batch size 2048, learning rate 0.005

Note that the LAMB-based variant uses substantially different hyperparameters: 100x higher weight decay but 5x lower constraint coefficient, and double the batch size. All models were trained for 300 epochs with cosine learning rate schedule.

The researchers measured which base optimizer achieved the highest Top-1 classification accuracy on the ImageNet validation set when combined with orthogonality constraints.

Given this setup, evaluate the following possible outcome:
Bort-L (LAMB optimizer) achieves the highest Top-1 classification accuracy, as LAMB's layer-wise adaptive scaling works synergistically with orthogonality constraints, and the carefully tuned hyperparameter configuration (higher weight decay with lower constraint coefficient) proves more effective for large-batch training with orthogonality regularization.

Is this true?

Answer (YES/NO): YES